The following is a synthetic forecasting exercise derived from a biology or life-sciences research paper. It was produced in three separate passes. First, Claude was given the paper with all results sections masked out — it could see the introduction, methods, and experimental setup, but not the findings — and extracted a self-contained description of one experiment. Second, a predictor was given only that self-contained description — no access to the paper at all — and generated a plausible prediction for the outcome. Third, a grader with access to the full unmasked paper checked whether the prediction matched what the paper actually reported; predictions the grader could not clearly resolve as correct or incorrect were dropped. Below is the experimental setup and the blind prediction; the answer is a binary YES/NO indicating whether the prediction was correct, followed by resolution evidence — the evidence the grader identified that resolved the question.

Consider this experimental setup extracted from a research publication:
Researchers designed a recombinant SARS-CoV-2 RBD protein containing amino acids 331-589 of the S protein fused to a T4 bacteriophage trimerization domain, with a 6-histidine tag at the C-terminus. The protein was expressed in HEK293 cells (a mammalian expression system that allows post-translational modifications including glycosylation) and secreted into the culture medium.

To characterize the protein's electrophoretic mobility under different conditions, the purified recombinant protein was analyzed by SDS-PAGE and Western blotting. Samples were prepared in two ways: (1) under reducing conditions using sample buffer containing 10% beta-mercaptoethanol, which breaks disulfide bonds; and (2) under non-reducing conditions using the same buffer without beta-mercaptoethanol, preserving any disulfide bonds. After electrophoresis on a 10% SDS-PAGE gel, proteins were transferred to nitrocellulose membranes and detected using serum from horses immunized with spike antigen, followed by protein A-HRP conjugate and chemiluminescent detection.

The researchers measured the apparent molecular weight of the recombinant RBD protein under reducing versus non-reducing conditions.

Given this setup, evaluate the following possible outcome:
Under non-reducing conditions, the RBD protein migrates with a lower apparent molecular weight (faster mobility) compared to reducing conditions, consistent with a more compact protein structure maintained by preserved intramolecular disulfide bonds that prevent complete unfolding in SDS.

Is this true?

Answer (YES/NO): NO